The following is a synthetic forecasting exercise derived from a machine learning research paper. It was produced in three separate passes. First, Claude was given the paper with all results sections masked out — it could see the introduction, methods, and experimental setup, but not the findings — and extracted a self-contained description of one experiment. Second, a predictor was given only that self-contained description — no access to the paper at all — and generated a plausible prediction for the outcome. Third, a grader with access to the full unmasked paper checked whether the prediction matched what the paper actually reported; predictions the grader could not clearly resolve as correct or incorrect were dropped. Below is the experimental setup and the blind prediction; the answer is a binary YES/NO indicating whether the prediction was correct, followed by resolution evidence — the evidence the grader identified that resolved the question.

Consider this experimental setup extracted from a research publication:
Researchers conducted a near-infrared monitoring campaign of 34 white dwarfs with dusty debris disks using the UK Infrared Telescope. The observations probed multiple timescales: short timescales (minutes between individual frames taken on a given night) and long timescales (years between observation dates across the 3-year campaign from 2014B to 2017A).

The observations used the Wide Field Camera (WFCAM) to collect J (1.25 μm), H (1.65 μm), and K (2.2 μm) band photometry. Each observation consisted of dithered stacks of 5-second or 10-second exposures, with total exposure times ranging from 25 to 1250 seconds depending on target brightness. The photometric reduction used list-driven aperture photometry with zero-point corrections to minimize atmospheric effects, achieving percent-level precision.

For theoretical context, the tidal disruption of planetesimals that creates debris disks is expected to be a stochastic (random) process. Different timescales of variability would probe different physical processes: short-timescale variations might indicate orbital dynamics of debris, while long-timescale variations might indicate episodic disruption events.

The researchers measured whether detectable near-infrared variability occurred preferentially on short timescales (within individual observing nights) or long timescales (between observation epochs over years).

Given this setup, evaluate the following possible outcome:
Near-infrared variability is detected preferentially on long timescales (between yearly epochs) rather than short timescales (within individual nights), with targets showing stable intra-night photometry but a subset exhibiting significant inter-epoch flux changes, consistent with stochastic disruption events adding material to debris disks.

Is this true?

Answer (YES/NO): NO